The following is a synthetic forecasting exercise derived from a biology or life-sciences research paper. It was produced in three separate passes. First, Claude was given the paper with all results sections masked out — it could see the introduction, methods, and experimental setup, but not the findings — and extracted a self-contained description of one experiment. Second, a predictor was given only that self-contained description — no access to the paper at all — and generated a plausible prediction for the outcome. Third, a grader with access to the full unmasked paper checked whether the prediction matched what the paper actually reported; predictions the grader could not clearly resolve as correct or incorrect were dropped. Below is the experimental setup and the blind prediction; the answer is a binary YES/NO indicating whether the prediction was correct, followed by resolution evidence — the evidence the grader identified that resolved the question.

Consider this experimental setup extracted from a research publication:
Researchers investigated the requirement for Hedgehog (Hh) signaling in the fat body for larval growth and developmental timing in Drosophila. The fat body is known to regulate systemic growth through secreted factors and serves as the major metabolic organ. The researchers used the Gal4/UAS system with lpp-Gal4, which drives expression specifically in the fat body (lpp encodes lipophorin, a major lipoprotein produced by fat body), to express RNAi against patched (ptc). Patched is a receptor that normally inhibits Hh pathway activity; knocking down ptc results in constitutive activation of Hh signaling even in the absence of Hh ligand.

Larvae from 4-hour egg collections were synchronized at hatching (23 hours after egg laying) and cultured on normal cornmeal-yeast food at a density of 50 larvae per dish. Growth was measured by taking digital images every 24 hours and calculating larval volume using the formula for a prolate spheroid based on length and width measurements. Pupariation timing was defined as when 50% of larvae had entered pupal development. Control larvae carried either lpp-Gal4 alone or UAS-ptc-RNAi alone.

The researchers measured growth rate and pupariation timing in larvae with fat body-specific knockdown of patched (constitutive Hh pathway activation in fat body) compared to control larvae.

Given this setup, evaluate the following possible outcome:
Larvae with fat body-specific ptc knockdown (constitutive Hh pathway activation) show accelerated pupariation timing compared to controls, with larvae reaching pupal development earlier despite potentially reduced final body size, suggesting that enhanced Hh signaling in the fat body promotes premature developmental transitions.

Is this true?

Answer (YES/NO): NO